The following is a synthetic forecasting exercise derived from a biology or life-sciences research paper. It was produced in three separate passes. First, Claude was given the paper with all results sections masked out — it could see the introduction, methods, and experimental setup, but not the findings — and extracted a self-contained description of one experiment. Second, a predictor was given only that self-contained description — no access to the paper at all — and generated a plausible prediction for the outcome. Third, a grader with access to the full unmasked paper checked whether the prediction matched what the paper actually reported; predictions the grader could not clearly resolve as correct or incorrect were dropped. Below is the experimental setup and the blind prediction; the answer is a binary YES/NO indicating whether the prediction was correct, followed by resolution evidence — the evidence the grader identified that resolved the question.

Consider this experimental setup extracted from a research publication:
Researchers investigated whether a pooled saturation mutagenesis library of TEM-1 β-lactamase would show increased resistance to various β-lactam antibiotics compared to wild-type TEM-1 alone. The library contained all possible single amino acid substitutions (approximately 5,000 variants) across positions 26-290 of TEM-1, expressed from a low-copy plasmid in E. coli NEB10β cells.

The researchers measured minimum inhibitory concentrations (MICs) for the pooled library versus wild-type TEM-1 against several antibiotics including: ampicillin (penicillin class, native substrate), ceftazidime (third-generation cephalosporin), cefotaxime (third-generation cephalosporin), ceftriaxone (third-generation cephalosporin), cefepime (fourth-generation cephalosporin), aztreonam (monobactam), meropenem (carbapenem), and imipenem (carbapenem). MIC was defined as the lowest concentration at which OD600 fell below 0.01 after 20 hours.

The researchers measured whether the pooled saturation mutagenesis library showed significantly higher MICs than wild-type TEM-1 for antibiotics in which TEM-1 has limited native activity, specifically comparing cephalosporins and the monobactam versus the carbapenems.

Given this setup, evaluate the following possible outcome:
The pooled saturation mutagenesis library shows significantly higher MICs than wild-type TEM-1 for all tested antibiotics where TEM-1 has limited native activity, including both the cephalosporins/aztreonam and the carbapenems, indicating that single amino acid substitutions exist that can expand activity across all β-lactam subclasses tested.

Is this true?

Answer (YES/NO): NO